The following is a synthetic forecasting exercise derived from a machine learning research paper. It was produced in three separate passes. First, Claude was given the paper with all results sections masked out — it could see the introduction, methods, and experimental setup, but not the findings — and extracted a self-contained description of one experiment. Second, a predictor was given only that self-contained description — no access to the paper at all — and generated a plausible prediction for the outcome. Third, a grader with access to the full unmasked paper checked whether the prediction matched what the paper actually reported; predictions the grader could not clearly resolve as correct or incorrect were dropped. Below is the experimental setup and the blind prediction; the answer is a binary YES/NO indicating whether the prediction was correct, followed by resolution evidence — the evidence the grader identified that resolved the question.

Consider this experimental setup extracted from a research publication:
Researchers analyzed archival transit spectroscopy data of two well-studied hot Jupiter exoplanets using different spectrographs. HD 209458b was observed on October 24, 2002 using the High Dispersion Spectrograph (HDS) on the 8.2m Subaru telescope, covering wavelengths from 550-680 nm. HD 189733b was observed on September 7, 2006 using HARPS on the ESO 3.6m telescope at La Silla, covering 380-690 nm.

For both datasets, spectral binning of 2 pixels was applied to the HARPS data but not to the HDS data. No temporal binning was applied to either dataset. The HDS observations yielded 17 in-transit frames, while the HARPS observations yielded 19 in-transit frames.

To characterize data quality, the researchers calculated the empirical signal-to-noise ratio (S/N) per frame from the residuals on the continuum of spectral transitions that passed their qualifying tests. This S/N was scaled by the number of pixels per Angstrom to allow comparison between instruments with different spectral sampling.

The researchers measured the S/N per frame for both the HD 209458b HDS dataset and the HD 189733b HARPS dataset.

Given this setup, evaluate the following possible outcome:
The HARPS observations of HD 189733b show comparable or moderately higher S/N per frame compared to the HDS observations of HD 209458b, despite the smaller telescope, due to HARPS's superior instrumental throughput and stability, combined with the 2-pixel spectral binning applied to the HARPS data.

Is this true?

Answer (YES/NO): NO